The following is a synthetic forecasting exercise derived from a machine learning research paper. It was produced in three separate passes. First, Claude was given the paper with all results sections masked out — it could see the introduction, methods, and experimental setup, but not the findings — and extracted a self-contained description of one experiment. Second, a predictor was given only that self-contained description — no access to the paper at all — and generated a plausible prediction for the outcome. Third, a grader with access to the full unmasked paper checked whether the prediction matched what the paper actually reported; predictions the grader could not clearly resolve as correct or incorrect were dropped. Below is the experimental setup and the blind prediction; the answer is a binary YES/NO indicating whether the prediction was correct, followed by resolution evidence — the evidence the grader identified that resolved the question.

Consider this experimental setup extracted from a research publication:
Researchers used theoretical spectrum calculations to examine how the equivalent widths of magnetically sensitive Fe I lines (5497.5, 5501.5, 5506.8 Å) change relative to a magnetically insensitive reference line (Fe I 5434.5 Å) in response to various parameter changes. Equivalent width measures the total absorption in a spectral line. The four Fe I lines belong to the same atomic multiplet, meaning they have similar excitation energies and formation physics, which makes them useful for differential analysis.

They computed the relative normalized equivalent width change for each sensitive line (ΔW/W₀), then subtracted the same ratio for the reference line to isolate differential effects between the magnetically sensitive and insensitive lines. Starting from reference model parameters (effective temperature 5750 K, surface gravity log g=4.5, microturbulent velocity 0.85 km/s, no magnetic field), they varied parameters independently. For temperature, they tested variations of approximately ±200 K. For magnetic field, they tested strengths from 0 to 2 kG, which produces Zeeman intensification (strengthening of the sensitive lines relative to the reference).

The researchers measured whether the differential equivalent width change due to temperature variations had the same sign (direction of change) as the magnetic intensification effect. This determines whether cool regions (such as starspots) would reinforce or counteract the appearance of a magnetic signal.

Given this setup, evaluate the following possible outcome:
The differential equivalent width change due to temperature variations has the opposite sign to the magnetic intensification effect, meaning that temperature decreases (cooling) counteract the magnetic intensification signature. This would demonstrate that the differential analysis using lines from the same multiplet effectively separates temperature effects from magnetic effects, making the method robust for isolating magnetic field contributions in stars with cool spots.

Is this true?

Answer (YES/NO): YES